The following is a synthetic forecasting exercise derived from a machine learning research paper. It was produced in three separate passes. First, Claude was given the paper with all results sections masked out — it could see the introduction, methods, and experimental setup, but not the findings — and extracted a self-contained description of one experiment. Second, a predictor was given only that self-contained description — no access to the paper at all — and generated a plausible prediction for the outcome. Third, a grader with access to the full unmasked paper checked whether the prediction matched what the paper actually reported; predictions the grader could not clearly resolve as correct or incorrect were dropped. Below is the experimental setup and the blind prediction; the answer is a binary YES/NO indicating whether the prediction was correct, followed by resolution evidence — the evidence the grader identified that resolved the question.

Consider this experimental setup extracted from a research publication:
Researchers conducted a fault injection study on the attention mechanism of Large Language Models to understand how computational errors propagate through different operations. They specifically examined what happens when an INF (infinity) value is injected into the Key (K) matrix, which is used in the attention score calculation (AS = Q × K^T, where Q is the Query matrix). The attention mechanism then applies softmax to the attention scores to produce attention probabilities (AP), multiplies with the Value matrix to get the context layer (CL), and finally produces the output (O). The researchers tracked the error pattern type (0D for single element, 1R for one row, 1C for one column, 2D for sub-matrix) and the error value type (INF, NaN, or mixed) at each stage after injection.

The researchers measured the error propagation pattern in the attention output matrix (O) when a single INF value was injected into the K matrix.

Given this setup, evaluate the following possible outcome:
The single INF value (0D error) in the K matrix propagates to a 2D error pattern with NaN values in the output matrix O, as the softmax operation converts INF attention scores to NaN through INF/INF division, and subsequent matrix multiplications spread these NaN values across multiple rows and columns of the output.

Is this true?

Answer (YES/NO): YES